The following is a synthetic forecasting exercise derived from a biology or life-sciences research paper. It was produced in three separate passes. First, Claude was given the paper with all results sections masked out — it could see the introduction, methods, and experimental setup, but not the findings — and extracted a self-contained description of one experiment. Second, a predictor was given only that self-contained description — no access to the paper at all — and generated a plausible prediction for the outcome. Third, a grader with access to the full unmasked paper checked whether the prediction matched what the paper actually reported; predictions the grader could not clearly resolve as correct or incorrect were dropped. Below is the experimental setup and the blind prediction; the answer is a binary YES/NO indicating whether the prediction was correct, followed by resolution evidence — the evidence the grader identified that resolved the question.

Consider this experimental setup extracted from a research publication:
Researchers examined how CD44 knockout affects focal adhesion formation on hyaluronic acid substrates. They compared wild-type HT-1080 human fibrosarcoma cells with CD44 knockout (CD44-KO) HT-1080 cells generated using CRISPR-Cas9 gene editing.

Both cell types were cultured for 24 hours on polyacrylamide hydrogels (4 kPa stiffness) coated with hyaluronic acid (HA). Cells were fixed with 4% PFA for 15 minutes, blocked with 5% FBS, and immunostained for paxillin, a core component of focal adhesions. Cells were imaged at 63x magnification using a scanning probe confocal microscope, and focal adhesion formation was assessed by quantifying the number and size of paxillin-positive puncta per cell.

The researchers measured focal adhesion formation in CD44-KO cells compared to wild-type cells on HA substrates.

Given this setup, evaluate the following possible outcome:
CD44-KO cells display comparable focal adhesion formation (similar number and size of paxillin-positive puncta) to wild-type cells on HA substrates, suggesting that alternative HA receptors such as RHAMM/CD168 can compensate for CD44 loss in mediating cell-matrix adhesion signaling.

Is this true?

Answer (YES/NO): NO